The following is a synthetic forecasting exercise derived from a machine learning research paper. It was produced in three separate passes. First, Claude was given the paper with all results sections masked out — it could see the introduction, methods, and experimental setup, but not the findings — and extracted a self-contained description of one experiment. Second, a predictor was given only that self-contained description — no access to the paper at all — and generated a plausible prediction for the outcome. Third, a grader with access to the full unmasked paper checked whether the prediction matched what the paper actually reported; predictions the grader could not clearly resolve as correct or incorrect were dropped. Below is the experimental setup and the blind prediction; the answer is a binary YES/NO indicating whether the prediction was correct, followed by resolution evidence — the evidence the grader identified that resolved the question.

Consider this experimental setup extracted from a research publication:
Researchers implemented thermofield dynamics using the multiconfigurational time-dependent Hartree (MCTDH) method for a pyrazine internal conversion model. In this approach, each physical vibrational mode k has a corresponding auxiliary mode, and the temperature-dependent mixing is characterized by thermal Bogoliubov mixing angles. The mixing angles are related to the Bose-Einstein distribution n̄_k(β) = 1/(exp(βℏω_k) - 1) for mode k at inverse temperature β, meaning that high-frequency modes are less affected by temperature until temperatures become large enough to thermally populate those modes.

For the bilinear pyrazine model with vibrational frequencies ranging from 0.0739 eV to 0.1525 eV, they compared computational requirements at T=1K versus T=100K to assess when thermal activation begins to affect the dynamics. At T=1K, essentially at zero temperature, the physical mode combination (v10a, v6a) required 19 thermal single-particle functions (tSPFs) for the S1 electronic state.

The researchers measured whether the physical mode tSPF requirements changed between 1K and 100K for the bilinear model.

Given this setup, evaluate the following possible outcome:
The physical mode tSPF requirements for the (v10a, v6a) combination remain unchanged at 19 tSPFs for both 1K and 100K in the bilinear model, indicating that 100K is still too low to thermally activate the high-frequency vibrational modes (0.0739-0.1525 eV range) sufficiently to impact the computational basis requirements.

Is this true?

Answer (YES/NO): YES